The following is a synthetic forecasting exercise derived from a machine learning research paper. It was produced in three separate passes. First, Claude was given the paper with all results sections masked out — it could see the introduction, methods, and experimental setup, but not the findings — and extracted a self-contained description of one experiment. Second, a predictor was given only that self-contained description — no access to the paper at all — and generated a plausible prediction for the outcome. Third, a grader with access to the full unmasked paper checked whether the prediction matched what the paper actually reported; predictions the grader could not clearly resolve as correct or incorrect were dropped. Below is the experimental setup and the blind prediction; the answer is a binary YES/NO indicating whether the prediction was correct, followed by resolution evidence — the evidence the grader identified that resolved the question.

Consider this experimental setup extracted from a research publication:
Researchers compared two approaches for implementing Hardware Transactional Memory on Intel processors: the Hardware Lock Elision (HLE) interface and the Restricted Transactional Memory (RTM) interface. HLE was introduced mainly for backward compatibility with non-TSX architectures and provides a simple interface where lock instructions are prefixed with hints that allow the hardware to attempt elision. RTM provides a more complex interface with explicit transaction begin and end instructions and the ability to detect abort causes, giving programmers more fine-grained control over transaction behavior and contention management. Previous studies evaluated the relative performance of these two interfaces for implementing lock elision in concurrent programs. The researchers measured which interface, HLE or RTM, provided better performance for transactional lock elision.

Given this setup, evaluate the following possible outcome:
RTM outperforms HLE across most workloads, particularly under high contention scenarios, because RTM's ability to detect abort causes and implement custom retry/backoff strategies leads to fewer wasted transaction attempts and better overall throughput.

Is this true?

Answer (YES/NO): YES